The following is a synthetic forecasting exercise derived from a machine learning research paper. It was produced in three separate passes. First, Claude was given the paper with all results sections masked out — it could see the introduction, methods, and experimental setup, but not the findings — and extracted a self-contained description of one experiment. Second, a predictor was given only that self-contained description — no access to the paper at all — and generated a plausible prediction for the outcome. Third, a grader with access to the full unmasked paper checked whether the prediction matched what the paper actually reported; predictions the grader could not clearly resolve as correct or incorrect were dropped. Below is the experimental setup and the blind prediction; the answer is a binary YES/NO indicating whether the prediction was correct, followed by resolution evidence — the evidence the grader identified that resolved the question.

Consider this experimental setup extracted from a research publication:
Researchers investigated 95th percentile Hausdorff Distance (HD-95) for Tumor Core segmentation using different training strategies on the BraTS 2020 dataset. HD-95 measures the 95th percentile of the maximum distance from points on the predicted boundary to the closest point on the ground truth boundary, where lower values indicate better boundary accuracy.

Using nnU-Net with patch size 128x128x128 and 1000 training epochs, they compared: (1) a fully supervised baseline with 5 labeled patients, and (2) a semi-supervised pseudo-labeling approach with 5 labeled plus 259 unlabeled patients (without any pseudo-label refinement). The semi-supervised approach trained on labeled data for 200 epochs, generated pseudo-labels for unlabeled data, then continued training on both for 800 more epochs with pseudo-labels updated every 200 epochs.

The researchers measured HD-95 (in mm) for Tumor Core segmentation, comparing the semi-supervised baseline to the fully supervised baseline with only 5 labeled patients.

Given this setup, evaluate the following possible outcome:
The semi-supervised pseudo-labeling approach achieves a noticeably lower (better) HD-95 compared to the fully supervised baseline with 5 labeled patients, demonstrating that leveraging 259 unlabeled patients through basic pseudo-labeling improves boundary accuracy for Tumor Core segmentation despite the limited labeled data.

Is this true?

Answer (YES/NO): NO